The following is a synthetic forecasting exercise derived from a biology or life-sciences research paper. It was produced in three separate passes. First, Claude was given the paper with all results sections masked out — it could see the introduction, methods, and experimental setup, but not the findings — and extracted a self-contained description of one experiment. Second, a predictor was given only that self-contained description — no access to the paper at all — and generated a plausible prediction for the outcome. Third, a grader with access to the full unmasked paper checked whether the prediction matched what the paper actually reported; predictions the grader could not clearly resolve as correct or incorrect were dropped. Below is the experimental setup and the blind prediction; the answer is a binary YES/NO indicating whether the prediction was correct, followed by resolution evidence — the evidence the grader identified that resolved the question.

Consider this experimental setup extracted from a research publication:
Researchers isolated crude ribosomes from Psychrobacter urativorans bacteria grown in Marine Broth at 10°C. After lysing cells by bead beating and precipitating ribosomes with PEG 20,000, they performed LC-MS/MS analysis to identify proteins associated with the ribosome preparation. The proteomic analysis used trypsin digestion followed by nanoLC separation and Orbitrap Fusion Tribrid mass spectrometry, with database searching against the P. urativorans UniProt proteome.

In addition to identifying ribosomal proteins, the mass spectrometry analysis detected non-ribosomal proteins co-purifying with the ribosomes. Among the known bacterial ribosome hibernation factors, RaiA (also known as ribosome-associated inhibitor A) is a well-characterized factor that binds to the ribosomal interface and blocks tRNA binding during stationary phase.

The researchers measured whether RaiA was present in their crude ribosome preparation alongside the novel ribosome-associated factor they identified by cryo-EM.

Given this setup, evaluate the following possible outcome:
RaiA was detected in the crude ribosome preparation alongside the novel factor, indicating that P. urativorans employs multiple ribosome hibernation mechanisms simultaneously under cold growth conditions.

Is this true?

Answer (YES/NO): YES